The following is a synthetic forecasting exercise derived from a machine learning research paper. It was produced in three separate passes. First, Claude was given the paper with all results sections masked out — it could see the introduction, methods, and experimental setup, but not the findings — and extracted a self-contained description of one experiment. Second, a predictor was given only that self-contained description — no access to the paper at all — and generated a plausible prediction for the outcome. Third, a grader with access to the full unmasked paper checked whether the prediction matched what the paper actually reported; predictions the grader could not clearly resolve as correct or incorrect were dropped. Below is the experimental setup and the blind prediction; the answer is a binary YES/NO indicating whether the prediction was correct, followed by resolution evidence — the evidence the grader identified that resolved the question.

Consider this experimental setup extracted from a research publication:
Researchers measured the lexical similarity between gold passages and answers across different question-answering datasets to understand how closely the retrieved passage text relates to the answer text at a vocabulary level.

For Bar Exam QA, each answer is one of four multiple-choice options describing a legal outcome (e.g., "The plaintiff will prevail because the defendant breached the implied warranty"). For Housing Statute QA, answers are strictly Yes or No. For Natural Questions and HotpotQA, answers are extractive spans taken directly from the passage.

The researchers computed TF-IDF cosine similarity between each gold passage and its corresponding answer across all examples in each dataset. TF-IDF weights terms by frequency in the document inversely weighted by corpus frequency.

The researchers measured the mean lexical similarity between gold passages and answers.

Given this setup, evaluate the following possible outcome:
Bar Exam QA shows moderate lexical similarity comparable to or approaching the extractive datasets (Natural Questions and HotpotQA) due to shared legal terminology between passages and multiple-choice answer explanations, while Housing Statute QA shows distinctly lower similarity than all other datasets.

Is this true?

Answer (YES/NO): NO